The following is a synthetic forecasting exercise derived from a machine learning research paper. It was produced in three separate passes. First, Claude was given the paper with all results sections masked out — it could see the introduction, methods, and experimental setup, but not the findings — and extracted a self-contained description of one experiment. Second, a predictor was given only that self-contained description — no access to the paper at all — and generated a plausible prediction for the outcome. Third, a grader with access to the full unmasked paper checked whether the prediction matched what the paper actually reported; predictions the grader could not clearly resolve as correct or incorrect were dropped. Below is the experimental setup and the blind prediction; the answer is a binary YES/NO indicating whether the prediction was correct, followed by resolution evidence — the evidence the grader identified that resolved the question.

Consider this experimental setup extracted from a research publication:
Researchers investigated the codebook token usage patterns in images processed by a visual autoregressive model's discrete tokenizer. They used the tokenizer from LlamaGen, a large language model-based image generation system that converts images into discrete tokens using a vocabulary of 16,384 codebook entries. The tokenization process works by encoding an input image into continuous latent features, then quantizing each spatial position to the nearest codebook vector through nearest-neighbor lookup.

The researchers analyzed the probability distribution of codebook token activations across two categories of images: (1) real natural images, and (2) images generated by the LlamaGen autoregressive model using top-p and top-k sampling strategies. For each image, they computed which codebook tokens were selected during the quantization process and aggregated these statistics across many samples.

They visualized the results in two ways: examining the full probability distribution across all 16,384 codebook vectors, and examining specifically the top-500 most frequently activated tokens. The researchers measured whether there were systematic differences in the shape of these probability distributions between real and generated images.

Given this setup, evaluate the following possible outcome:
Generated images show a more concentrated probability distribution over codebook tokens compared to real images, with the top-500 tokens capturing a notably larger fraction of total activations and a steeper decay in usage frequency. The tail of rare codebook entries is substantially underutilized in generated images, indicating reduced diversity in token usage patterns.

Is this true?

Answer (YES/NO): YES